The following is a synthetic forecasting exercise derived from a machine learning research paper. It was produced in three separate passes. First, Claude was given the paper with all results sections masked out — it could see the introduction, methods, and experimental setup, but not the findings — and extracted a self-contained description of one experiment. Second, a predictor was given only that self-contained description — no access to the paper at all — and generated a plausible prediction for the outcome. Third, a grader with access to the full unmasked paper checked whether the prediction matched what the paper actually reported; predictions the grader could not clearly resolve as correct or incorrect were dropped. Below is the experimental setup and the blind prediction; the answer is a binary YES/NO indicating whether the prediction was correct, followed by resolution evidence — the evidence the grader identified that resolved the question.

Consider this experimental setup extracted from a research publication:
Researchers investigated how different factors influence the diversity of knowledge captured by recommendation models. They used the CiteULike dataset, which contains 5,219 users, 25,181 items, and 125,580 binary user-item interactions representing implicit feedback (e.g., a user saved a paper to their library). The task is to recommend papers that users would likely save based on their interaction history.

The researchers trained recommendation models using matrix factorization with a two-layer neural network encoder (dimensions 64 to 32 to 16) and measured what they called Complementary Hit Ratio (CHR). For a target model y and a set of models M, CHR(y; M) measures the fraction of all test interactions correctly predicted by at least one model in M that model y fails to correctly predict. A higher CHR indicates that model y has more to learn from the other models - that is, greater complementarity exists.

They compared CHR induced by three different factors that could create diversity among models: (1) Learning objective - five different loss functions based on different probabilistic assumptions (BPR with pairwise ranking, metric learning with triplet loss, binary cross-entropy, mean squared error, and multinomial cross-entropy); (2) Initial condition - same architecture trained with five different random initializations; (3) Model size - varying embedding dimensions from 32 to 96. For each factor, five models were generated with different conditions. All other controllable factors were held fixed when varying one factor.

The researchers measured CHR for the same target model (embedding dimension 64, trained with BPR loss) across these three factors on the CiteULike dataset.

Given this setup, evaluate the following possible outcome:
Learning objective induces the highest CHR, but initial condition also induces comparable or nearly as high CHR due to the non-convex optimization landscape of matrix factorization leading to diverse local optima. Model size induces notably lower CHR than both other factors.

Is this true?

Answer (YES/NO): NO